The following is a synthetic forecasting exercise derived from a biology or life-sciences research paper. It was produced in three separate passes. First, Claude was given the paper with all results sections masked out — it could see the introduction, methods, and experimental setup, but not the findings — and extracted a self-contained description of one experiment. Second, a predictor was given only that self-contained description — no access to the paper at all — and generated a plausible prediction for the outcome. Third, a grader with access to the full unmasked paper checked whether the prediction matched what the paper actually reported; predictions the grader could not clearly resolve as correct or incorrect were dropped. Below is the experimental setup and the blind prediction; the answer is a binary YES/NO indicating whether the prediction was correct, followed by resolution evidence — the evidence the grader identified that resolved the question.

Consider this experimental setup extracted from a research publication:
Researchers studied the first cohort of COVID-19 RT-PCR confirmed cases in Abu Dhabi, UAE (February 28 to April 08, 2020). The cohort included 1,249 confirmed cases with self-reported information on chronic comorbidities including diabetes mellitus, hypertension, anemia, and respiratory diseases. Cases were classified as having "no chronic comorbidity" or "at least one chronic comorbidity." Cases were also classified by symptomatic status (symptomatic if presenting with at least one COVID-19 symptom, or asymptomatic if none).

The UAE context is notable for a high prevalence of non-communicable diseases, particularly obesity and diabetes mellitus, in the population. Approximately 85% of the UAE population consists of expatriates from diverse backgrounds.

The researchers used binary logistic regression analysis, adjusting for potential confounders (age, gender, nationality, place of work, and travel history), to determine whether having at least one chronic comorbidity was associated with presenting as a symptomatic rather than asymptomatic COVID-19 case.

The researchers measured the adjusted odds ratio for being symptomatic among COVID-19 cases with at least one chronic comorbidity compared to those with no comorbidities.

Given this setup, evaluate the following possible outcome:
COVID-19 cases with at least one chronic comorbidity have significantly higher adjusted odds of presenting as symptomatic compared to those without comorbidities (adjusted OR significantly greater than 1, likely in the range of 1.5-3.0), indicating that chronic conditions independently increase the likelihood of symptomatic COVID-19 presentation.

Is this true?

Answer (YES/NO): YES